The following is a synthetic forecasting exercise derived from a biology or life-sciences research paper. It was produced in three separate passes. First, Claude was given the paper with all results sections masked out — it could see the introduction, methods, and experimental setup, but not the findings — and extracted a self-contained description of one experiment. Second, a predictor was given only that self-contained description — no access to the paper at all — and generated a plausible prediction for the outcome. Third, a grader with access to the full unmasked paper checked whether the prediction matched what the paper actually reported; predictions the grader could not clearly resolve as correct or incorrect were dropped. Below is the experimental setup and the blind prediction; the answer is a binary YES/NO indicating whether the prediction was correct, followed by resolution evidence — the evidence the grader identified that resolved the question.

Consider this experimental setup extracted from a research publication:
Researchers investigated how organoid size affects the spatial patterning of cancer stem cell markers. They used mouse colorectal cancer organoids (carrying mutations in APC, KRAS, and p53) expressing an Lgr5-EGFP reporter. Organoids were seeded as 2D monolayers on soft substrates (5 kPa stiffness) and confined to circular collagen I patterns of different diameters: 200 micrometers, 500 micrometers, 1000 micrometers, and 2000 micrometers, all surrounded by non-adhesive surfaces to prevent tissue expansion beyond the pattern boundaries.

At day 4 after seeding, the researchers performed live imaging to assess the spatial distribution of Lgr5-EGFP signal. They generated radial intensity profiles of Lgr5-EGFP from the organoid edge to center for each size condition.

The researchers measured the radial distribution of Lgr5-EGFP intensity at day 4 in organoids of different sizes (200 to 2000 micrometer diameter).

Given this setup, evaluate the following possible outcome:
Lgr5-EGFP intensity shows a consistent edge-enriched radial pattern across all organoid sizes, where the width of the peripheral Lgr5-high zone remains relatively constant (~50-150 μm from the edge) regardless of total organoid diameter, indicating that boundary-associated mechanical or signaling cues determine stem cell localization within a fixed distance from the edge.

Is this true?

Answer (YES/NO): NO